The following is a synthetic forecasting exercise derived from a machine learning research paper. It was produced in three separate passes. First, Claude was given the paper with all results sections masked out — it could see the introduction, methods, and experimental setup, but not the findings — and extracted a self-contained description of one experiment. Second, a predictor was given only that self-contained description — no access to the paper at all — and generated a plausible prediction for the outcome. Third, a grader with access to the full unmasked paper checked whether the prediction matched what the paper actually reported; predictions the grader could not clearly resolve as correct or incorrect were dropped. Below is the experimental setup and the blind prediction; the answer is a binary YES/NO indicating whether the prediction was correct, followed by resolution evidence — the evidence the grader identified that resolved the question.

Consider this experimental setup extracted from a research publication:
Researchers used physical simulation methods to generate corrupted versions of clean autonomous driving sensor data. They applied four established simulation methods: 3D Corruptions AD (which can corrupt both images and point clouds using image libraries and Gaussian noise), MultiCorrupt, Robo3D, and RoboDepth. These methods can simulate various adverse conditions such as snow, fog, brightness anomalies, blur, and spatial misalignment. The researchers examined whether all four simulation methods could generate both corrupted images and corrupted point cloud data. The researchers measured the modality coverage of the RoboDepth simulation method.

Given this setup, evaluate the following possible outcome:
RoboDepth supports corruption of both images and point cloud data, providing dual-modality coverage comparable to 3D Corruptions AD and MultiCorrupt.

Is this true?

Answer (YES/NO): NO